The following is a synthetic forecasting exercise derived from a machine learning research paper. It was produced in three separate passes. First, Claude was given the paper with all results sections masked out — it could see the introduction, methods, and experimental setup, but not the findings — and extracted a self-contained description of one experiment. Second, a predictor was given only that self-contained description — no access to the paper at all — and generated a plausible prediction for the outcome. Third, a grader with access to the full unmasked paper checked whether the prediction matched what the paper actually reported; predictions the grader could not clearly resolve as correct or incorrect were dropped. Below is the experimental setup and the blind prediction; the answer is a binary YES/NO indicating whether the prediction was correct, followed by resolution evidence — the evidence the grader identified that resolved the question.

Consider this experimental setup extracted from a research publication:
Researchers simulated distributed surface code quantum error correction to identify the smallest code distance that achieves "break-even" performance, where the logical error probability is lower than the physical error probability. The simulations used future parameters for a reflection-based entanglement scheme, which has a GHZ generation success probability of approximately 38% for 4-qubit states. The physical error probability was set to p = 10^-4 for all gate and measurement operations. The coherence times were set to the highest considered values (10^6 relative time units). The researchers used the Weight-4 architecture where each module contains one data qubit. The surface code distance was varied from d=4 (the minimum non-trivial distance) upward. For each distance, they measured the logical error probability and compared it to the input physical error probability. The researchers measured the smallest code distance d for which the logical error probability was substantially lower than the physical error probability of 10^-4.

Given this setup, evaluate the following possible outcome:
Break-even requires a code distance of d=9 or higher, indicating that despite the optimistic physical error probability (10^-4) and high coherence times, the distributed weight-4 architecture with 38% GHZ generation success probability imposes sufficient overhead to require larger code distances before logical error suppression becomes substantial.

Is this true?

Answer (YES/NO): NO